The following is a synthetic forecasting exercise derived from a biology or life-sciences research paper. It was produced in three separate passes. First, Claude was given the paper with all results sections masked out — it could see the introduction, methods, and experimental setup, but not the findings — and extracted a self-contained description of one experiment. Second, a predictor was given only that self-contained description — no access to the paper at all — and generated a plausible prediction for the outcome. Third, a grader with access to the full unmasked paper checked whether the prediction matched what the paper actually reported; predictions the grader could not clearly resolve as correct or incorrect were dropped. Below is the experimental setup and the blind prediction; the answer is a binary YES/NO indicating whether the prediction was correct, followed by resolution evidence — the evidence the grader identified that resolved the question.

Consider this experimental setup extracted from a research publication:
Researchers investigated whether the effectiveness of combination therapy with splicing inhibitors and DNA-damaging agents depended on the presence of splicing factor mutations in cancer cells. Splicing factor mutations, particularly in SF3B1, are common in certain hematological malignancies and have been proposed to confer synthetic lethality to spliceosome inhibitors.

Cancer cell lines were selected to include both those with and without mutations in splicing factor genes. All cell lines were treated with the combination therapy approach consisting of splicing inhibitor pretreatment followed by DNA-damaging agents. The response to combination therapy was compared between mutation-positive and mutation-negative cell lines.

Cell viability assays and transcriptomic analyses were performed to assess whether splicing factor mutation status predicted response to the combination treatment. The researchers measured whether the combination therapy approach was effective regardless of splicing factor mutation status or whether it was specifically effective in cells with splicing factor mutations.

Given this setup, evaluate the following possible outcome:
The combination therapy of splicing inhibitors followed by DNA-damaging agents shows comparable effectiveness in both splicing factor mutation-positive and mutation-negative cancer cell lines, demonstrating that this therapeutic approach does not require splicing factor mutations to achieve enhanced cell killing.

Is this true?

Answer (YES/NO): YES